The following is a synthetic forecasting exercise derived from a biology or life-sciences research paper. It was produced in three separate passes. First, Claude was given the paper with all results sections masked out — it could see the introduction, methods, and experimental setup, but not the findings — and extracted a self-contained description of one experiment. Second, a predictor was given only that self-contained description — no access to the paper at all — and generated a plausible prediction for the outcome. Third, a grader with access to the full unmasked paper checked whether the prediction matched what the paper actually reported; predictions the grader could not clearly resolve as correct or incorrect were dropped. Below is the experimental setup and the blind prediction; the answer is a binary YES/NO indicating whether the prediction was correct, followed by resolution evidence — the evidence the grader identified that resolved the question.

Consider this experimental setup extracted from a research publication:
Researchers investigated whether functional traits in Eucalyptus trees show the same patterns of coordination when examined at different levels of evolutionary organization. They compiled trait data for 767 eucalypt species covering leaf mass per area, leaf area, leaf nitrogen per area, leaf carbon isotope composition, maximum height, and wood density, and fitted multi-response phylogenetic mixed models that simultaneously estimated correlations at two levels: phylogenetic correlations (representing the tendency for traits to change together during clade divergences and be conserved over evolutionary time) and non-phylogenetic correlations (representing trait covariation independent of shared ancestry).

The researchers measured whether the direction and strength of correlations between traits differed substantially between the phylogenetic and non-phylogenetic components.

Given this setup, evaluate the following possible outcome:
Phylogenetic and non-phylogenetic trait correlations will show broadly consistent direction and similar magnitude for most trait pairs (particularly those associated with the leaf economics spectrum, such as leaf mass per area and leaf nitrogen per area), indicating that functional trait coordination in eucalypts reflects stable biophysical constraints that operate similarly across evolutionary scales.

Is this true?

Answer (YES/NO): NO